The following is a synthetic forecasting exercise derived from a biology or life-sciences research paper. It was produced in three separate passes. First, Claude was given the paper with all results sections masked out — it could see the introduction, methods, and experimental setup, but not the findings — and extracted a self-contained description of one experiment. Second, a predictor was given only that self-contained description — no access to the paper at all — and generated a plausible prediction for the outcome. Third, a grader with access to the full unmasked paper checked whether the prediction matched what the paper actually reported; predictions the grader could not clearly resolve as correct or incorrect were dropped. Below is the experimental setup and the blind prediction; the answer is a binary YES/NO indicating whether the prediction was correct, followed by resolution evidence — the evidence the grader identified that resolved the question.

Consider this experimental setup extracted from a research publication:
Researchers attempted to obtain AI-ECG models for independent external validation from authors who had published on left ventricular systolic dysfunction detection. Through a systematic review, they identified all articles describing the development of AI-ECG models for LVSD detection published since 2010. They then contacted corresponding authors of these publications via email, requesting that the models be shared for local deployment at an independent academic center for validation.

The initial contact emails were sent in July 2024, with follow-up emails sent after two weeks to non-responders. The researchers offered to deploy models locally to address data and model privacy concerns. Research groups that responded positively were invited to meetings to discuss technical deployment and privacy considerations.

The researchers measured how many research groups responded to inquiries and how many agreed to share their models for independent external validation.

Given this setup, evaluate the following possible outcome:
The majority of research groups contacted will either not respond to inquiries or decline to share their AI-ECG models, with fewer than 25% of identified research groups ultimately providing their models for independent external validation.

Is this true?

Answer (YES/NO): YES